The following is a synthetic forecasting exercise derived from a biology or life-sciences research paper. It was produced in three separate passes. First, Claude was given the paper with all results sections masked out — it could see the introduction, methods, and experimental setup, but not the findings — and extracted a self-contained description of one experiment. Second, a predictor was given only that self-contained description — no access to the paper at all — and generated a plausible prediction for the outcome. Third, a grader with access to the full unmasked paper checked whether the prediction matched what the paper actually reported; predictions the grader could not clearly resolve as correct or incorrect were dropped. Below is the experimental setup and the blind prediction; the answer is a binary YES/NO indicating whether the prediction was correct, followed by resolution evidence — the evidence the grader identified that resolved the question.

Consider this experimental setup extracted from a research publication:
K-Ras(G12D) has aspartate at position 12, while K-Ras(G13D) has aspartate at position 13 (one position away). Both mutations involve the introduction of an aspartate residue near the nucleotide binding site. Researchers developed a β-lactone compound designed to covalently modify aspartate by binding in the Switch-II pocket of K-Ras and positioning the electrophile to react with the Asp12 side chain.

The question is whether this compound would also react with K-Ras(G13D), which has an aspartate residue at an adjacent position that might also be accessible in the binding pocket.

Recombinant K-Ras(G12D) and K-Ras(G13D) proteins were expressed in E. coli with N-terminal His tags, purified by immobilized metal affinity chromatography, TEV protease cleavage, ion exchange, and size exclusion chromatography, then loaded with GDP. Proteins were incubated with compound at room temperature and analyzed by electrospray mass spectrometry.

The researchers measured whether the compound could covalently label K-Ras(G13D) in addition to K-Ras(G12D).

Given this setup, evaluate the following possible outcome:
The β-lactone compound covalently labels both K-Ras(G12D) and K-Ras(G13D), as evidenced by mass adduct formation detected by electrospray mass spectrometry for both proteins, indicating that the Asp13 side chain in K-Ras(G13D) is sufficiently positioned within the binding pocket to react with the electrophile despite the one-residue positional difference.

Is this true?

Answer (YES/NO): NO